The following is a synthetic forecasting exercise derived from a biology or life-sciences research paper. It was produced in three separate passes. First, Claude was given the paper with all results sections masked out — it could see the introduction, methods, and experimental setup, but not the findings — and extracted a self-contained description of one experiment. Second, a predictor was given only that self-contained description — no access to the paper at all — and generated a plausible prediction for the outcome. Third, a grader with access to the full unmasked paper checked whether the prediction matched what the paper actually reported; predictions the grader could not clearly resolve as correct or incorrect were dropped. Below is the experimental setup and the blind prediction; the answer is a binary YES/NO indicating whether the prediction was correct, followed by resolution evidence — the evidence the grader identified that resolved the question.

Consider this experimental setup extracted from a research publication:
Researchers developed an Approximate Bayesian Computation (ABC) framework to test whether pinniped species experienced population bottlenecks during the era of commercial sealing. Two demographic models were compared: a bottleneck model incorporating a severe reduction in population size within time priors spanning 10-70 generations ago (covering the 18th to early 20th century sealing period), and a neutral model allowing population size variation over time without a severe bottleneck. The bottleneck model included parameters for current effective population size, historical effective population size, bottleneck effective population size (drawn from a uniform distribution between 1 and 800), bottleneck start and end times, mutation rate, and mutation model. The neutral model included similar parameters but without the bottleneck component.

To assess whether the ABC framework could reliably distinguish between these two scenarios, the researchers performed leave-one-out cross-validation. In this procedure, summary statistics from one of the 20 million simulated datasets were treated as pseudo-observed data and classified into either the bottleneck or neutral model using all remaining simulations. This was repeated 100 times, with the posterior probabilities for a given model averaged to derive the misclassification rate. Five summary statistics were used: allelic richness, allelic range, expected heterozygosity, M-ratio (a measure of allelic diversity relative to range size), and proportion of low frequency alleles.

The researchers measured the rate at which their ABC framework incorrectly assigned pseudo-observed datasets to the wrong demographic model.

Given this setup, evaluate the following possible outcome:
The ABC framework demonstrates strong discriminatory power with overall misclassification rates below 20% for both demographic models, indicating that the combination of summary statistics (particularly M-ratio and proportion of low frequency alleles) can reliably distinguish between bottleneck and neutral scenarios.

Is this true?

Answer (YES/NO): NO